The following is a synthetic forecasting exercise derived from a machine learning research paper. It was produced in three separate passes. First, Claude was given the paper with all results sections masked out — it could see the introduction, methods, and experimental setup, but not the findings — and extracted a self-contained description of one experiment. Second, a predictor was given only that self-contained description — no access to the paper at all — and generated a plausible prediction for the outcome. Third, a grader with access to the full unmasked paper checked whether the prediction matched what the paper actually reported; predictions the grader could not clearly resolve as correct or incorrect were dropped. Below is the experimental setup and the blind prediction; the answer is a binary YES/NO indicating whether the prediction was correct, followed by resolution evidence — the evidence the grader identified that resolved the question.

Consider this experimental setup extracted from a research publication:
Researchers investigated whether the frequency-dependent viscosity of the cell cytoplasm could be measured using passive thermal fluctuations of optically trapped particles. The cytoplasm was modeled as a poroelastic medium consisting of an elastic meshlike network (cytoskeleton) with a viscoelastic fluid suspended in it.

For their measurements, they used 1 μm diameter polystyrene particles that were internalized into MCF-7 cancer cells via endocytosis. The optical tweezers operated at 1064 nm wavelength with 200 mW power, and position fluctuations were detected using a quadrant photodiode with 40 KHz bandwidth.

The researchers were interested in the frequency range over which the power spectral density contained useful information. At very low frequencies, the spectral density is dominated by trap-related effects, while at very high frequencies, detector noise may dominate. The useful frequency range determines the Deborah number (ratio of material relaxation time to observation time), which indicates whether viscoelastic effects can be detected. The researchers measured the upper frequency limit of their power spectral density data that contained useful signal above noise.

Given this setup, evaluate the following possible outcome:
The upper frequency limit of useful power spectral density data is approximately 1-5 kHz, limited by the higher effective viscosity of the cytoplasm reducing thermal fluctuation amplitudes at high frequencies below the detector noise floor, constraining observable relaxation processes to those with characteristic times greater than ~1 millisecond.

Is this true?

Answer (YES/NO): YES